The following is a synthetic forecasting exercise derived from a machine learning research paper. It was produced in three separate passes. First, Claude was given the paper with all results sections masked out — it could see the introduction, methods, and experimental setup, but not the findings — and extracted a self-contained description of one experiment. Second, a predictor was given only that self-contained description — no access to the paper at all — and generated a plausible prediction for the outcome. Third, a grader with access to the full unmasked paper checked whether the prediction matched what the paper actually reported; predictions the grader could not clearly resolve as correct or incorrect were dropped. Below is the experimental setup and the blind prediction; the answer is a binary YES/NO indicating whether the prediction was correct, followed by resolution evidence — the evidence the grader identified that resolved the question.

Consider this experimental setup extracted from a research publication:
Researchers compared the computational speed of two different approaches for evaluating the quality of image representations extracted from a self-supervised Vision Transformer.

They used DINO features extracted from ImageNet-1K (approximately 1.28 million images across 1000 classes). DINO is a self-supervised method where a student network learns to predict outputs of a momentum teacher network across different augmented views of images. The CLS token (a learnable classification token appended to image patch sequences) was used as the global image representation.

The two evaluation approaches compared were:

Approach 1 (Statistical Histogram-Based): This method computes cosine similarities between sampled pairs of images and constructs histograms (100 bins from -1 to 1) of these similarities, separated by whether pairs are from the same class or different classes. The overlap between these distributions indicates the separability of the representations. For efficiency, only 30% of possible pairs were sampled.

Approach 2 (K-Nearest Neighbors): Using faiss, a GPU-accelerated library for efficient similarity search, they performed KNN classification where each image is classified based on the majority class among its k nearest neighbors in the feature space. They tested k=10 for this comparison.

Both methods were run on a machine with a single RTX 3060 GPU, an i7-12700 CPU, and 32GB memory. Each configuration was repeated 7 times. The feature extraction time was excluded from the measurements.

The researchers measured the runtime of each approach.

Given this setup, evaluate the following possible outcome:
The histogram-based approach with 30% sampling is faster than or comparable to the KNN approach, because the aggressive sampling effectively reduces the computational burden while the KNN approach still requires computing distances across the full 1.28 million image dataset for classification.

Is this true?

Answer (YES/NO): YES